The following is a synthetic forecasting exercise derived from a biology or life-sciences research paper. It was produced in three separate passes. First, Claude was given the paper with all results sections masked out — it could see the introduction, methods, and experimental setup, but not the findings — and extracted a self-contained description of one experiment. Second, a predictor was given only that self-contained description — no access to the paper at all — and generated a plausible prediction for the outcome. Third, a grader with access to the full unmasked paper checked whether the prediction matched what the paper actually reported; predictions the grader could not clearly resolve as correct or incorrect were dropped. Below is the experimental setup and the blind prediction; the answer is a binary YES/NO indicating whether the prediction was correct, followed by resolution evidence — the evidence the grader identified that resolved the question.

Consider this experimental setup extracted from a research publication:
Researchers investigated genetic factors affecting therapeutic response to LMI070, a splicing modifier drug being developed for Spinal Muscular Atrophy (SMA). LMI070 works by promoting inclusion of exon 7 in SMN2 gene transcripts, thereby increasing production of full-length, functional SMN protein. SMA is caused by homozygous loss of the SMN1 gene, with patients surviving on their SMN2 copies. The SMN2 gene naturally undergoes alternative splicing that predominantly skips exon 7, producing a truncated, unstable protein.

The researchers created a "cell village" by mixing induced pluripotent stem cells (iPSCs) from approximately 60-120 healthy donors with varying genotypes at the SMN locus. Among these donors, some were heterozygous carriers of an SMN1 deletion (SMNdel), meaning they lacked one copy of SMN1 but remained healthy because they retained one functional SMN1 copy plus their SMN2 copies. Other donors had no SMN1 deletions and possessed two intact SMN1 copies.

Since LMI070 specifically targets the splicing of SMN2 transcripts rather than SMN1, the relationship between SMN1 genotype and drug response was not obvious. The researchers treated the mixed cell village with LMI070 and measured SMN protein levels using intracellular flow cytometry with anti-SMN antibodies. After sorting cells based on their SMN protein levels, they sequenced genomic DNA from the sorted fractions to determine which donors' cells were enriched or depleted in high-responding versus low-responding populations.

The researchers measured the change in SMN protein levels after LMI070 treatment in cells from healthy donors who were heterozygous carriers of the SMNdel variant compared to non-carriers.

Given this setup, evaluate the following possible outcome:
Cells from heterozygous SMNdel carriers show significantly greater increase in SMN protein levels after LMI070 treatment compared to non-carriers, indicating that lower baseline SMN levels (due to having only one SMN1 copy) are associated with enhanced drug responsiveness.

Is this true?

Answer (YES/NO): NO